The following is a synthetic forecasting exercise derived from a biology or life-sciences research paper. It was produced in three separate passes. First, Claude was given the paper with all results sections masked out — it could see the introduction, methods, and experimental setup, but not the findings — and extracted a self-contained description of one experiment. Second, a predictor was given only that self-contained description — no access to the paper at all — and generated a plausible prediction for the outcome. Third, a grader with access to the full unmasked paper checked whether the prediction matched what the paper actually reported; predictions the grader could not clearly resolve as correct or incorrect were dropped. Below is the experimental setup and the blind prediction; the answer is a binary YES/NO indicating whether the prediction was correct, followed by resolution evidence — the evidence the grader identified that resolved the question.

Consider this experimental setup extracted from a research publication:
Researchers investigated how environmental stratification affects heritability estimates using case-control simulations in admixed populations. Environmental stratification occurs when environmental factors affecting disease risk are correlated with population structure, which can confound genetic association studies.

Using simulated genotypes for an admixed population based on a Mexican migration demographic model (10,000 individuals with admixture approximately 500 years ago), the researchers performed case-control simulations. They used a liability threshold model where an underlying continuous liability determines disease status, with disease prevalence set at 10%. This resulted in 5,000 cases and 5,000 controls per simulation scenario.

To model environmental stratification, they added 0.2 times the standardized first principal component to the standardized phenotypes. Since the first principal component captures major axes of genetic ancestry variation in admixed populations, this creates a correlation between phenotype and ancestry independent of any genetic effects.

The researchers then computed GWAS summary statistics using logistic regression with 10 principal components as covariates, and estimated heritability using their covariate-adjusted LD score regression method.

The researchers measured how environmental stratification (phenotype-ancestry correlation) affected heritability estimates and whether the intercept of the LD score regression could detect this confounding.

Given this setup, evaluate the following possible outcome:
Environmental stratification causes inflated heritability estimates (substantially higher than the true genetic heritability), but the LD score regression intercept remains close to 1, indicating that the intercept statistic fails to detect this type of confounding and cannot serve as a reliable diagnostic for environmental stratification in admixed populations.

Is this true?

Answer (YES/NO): NO